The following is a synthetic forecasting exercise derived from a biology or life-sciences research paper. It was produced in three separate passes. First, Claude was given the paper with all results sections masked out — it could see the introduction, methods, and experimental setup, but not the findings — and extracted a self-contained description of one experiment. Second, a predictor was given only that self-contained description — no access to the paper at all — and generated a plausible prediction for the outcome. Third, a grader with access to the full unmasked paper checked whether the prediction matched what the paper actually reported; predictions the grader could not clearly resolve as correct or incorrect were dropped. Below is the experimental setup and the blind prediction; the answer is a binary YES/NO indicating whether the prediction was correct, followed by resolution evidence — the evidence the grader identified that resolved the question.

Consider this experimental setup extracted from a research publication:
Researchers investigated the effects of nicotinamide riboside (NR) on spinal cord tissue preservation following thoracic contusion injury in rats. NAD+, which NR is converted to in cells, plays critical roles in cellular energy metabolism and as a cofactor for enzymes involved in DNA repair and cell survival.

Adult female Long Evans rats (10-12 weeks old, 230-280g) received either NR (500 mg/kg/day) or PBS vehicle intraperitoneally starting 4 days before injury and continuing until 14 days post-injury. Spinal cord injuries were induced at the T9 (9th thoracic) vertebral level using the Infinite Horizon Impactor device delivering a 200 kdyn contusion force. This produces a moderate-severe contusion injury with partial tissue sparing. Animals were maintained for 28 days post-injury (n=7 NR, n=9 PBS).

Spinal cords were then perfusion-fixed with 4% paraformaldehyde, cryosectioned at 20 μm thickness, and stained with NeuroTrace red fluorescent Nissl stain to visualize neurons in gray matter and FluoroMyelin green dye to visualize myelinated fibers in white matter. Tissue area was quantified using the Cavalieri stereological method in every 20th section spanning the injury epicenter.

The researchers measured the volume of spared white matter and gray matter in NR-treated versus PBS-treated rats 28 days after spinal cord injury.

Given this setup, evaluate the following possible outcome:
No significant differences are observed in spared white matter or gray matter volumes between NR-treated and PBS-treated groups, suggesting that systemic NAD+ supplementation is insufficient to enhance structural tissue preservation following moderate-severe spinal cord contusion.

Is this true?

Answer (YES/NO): NO